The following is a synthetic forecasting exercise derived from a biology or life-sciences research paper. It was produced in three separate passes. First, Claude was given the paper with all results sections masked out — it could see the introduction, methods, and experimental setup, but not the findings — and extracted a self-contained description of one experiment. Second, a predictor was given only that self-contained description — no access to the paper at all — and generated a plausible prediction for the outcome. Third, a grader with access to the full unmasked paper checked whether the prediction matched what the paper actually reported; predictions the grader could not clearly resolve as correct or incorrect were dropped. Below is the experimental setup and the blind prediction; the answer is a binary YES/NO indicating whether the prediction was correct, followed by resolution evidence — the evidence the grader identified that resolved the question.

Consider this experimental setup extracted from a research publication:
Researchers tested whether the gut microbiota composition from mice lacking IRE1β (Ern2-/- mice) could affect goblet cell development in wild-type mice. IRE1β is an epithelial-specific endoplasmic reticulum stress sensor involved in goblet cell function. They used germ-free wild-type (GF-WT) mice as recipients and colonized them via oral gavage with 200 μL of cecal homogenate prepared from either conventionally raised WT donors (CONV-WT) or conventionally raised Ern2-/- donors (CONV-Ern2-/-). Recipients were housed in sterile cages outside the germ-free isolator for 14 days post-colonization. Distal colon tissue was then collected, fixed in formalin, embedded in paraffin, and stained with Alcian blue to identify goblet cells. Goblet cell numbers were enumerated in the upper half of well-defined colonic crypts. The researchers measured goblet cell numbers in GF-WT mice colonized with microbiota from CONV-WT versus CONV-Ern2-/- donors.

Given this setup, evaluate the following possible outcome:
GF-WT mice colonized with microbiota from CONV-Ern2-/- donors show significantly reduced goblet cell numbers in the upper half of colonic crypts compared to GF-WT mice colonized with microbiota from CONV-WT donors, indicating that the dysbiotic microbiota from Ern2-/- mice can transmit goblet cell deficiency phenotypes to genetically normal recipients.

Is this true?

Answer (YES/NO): YES